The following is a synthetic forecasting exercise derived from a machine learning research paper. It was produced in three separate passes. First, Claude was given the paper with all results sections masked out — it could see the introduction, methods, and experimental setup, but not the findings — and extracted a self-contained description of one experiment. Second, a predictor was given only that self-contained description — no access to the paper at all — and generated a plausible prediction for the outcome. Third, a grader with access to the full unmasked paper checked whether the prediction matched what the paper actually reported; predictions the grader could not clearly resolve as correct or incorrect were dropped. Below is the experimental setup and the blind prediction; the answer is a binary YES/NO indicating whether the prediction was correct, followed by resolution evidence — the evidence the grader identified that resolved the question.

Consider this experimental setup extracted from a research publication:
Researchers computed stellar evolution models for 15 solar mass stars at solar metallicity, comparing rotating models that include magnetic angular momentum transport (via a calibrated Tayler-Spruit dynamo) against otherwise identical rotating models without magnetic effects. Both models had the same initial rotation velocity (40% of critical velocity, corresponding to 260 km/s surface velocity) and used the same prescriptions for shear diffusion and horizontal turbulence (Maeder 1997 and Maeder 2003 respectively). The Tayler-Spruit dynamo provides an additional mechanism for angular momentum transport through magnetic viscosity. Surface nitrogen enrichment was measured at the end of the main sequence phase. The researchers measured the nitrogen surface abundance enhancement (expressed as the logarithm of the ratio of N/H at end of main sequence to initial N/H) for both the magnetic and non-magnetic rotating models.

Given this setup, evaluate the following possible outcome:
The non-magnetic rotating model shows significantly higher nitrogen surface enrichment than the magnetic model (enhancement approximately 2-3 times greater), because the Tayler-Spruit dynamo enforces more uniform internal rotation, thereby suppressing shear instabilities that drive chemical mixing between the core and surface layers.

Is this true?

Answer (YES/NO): NO